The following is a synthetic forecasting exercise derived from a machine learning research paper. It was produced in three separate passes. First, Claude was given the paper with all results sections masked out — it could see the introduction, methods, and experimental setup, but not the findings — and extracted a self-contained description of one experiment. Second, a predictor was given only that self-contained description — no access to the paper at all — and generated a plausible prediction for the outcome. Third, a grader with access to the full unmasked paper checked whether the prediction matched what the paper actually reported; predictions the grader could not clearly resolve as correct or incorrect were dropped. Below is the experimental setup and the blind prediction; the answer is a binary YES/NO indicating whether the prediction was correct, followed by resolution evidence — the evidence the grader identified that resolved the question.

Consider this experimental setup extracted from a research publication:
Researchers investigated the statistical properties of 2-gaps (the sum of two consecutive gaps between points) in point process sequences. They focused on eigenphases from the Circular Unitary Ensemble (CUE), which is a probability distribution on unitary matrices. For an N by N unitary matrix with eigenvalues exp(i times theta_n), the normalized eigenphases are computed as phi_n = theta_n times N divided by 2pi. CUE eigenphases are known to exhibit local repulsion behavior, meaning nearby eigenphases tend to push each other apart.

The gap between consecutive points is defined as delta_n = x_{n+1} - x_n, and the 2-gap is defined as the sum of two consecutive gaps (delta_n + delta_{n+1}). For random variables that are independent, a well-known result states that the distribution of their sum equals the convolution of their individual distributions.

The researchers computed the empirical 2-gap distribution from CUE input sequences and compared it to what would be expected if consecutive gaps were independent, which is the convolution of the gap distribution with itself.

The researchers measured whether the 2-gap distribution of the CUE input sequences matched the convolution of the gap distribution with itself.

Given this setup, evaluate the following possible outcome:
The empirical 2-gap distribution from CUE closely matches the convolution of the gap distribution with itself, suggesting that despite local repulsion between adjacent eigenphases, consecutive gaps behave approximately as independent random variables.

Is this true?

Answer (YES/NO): NO